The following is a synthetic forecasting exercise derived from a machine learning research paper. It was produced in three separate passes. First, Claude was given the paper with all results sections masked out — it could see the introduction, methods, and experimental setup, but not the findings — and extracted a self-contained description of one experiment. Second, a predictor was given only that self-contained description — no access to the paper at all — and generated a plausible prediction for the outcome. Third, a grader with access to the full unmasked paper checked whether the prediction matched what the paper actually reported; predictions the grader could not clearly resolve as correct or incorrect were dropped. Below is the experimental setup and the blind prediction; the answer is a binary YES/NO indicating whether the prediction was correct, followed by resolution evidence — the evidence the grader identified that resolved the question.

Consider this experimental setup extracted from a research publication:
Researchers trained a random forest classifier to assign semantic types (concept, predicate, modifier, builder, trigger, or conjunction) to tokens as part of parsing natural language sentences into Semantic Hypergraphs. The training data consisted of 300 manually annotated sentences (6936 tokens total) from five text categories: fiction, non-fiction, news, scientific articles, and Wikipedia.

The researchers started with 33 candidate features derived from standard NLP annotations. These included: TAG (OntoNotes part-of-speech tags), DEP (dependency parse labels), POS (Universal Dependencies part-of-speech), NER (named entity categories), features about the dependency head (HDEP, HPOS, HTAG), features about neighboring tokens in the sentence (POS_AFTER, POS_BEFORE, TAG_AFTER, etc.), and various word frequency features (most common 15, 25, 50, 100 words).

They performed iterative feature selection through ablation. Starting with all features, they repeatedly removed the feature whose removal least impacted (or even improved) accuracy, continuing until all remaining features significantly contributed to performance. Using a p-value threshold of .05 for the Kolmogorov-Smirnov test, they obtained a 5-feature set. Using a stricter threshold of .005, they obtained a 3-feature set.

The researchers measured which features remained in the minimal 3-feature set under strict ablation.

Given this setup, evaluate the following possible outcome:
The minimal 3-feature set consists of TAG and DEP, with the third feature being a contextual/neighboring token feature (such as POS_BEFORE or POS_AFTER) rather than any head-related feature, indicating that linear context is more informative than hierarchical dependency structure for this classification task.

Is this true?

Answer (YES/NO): NO